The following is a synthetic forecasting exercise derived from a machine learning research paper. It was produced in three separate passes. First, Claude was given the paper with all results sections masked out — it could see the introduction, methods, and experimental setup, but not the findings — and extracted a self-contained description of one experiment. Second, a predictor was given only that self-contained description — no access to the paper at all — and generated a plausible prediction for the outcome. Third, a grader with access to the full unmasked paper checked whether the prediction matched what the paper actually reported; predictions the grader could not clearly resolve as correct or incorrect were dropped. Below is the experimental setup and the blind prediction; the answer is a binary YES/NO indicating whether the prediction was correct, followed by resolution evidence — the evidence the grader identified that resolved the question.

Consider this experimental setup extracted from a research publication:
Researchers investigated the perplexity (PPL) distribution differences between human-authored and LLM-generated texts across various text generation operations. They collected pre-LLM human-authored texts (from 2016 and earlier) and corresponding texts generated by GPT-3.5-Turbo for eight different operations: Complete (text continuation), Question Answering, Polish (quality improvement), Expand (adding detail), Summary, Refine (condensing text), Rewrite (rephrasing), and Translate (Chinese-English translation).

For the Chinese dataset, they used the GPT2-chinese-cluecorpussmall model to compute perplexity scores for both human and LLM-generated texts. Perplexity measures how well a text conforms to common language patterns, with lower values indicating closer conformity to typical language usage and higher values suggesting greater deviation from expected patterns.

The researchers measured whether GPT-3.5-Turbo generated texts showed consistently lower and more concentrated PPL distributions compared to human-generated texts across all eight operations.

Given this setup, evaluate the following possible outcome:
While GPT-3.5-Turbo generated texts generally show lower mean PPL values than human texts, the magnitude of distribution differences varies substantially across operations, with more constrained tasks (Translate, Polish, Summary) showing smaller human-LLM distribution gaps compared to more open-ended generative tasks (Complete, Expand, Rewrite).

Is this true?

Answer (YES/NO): NO